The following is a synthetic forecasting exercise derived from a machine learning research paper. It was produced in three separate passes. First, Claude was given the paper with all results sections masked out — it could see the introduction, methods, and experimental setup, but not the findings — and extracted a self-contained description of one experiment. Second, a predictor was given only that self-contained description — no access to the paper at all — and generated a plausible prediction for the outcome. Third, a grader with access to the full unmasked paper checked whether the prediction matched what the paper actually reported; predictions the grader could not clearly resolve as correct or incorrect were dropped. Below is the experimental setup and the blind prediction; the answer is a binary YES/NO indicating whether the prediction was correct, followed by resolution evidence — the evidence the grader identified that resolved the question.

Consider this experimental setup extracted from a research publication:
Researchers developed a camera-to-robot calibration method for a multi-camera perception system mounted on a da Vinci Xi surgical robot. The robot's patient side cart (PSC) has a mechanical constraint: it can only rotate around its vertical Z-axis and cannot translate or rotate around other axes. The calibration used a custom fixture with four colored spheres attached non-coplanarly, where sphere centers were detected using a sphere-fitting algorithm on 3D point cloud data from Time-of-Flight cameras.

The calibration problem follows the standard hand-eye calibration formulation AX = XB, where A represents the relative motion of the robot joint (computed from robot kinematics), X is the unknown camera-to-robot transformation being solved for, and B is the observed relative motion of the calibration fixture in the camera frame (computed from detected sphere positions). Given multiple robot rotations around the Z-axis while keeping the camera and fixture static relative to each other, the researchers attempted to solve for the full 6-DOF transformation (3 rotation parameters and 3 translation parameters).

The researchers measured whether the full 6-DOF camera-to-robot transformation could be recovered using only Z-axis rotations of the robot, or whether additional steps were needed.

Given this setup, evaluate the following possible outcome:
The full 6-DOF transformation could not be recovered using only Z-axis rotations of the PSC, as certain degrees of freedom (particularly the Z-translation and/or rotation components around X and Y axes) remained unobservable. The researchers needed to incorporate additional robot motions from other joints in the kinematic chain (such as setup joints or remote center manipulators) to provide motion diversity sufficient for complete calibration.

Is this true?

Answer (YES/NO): NO